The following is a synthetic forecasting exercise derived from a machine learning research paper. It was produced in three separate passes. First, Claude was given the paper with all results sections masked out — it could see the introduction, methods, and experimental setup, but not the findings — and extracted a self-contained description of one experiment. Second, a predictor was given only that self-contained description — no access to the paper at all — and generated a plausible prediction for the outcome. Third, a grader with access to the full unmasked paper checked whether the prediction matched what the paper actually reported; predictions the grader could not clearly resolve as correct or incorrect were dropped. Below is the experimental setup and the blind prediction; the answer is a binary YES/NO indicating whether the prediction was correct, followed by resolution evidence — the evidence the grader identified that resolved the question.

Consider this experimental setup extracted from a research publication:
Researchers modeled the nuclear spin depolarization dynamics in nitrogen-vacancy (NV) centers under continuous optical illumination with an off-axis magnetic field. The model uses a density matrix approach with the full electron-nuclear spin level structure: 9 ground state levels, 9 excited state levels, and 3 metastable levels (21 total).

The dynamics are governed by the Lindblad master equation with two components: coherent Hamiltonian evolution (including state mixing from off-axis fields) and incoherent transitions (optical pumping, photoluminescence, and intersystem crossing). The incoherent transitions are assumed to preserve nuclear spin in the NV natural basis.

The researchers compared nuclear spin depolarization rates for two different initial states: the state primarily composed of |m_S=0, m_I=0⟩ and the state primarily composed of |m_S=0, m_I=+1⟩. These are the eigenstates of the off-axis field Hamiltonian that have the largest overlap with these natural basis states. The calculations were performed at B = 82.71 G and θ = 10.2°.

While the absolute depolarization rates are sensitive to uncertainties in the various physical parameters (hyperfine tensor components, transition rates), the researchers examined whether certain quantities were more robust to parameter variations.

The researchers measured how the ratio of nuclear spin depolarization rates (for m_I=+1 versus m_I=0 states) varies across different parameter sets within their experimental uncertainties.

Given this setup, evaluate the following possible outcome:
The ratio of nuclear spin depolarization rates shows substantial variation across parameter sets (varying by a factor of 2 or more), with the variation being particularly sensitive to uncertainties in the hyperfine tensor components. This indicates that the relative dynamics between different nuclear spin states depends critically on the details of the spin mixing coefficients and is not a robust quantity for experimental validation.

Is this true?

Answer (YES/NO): NO